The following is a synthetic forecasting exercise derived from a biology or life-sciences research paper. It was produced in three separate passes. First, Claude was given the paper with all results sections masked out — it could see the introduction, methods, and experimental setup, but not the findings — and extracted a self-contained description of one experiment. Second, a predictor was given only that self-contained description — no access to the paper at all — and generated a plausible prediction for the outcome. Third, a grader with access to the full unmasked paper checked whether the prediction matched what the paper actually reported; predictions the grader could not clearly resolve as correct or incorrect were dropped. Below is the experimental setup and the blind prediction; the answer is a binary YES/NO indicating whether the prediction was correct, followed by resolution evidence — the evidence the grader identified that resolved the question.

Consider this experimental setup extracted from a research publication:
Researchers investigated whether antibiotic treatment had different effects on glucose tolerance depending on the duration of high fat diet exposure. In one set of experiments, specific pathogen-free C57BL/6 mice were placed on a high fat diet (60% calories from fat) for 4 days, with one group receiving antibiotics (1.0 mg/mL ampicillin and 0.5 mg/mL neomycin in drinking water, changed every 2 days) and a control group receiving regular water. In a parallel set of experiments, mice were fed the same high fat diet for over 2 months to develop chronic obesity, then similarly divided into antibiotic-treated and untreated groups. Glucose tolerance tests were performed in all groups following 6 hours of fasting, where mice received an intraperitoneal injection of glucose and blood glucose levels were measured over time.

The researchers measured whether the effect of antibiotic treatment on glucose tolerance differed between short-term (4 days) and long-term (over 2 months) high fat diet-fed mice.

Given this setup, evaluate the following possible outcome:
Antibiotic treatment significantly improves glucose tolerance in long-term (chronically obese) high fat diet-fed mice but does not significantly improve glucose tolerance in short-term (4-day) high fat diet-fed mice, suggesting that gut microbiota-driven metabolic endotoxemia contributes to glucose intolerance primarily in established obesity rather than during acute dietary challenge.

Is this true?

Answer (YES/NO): YES